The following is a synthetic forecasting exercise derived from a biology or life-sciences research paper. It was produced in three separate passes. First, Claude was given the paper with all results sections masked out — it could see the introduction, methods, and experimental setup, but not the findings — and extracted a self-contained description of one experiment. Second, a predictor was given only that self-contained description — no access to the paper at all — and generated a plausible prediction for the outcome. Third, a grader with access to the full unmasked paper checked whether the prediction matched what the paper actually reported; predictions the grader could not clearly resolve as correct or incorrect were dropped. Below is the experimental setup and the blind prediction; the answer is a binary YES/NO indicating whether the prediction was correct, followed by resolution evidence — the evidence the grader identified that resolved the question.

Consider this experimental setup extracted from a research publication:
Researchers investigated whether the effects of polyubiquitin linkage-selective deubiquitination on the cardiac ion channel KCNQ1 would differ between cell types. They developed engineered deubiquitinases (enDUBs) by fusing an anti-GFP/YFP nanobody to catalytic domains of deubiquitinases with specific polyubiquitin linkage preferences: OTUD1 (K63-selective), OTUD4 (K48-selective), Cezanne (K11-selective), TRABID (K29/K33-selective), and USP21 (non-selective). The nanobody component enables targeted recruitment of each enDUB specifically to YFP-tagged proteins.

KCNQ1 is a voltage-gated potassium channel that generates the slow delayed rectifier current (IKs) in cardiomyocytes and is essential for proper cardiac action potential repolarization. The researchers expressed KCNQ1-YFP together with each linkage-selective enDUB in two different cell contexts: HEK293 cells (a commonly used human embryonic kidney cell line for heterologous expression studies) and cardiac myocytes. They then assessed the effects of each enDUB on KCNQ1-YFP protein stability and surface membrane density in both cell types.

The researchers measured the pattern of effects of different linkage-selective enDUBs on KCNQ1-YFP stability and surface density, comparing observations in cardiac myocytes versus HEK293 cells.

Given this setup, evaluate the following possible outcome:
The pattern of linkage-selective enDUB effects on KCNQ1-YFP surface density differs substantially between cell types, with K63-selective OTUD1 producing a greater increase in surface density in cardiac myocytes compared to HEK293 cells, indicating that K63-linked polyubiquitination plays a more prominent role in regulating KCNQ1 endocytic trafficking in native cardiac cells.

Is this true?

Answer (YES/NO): YES